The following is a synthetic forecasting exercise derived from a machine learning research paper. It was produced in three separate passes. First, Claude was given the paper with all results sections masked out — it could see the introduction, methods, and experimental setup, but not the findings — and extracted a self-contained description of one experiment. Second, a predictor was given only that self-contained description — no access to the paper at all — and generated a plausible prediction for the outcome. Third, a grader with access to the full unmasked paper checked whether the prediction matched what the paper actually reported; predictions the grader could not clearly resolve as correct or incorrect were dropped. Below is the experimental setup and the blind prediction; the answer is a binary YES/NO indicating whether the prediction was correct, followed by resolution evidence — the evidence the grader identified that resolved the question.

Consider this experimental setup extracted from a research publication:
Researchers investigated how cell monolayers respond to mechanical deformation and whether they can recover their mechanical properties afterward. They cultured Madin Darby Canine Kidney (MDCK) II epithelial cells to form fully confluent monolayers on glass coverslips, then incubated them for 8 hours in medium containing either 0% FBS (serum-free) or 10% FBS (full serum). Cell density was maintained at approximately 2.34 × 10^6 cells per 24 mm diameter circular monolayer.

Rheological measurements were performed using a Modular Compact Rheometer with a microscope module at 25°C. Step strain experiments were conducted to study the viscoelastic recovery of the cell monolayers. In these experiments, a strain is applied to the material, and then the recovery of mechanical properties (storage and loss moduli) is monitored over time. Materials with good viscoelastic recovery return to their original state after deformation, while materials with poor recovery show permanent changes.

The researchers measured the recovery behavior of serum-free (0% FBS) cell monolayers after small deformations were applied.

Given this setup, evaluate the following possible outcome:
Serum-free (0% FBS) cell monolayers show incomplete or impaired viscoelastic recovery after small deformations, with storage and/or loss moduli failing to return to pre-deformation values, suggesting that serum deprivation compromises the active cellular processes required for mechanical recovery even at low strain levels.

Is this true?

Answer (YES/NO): YES